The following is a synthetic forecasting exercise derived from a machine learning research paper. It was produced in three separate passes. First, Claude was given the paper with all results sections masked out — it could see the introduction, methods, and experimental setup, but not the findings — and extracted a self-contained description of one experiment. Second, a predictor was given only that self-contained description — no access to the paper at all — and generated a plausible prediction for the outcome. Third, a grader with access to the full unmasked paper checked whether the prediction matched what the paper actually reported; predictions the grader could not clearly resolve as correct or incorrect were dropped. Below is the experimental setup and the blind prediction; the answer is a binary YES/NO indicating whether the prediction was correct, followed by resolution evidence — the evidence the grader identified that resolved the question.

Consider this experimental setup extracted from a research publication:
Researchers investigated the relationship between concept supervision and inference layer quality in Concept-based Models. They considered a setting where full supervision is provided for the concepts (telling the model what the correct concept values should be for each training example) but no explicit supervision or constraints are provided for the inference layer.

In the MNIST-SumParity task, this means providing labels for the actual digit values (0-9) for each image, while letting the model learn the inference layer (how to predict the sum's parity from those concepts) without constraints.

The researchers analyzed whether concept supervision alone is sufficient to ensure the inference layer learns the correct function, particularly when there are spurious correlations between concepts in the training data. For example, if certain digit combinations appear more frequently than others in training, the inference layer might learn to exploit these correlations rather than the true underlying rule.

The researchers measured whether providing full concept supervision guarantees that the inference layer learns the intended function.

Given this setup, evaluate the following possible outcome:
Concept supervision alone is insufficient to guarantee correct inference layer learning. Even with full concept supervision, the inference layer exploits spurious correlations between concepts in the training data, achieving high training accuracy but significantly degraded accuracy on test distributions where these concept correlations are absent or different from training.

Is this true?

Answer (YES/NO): NO